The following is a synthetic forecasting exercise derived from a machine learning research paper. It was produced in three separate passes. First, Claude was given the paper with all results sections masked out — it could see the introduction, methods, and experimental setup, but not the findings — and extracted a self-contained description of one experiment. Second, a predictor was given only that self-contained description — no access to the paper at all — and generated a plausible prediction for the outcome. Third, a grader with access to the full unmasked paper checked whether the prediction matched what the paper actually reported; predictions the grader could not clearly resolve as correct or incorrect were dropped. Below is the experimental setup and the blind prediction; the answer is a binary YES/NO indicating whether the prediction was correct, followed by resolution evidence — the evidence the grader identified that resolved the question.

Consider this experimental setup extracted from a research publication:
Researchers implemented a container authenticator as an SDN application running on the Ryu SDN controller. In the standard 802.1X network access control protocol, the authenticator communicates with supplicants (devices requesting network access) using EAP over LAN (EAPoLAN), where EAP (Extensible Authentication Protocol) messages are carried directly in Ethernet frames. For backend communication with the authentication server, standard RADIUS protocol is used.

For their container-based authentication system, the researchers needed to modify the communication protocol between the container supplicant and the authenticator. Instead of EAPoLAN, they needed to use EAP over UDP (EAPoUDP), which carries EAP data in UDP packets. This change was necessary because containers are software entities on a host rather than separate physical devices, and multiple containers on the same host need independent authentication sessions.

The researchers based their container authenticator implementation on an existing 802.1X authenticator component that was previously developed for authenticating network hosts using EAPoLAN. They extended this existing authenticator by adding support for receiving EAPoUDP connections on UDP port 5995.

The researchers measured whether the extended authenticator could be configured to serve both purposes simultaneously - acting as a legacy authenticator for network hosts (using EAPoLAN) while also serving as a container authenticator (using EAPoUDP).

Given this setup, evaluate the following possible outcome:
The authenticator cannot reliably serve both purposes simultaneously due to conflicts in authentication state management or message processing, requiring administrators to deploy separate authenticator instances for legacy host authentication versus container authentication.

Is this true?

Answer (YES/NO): NO